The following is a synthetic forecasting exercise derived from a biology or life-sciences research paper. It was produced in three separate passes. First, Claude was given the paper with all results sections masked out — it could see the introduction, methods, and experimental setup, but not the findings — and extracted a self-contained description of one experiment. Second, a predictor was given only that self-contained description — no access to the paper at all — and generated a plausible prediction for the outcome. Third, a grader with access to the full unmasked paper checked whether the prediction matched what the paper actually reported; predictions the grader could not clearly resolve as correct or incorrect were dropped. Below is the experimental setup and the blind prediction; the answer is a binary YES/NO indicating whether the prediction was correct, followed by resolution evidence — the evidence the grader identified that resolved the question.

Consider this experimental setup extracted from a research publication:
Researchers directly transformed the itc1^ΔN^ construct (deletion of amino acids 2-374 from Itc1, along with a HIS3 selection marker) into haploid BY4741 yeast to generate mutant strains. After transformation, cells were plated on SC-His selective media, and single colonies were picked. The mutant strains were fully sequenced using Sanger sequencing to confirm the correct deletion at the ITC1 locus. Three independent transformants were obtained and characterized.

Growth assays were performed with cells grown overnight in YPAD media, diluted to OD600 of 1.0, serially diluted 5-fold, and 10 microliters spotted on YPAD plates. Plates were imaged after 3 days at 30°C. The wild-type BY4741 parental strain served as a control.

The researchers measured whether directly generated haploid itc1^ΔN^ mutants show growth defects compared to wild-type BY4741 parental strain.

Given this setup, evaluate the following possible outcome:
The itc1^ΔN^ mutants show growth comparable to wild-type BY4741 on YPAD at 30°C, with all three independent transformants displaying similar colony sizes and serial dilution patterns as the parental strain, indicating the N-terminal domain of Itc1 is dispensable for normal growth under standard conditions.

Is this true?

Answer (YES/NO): YES